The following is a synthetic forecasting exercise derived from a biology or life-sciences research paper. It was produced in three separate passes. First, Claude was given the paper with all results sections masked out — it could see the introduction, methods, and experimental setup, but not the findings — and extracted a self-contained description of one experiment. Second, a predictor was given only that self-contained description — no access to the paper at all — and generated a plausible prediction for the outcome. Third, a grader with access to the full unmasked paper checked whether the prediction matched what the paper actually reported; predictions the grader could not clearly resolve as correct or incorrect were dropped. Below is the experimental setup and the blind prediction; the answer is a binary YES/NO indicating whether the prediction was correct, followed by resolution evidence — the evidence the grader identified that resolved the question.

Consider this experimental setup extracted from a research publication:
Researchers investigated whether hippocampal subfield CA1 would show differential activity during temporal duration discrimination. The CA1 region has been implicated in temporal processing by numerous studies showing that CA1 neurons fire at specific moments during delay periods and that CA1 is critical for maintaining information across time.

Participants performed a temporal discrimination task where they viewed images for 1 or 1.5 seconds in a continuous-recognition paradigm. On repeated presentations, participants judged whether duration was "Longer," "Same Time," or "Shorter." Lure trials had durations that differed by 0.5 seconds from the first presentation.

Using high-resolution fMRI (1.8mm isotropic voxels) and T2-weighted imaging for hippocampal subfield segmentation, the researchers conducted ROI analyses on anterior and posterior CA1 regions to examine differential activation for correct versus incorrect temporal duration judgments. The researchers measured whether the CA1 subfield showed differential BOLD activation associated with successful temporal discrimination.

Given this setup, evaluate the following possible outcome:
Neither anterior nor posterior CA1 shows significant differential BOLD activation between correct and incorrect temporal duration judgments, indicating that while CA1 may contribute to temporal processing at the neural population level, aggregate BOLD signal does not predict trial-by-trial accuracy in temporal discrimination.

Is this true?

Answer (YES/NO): YES